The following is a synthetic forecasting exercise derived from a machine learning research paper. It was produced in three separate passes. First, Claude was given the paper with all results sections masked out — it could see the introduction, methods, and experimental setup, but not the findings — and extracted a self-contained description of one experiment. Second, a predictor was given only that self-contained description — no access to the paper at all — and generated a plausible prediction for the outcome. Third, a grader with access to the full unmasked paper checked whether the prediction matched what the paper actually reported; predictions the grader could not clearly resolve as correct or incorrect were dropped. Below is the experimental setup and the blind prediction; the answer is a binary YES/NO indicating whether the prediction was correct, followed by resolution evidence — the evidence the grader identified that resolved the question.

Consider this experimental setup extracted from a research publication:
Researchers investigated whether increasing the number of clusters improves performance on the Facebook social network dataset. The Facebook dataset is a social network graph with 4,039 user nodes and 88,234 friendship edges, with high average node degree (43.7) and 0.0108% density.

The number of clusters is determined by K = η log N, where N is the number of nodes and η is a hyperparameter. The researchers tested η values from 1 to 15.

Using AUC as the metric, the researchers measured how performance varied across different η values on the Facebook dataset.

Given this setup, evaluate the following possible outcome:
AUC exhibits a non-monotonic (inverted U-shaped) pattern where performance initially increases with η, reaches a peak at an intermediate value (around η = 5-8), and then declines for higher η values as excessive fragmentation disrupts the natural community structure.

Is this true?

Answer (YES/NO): NO